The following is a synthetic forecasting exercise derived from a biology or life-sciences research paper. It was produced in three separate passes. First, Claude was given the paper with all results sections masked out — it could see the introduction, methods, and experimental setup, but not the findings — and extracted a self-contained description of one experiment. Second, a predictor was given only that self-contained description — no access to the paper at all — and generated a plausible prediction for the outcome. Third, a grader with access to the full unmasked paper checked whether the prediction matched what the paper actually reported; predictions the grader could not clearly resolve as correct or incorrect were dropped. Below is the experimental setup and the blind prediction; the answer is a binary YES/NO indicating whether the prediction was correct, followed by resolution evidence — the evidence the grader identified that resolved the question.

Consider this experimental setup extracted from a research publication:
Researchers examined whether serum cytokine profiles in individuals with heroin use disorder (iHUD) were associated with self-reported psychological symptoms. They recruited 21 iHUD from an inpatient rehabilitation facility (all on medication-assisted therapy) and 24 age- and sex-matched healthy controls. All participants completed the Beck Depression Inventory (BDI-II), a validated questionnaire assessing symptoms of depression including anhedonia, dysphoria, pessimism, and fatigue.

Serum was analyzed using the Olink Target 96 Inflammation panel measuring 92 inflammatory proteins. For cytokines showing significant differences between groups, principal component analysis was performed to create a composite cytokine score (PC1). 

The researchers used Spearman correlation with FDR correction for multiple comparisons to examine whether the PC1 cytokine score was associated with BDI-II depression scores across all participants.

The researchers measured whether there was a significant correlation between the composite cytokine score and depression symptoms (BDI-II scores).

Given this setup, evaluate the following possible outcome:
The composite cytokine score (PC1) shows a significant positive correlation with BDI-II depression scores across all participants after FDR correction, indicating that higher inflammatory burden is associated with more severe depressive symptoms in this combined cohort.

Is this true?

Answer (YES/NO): NO